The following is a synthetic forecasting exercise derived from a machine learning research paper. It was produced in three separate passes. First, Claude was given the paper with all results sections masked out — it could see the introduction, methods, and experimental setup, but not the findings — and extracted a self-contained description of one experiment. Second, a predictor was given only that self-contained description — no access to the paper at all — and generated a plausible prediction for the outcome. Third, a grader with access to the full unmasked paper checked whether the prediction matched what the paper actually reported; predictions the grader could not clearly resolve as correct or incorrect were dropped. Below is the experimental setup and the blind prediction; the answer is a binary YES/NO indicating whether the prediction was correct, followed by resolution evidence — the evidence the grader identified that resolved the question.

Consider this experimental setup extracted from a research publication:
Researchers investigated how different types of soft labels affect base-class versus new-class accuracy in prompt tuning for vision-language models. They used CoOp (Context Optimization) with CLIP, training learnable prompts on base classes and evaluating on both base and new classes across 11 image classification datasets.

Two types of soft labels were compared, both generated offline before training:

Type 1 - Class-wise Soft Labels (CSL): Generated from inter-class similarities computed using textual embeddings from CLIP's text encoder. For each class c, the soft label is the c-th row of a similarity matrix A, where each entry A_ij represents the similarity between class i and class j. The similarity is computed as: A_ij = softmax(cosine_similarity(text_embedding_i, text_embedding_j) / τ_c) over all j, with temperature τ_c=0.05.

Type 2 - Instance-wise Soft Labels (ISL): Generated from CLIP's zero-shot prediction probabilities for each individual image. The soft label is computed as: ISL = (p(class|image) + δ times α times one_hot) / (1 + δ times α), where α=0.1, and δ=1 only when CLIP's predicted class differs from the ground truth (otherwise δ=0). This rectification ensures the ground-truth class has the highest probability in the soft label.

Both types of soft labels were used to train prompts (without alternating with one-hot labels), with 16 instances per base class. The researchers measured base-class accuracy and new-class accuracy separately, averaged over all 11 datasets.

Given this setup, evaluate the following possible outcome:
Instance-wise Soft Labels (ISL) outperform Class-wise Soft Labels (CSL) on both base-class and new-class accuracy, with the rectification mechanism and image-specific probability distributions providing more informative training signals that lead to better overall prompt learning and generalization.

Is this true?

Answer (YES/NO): NO